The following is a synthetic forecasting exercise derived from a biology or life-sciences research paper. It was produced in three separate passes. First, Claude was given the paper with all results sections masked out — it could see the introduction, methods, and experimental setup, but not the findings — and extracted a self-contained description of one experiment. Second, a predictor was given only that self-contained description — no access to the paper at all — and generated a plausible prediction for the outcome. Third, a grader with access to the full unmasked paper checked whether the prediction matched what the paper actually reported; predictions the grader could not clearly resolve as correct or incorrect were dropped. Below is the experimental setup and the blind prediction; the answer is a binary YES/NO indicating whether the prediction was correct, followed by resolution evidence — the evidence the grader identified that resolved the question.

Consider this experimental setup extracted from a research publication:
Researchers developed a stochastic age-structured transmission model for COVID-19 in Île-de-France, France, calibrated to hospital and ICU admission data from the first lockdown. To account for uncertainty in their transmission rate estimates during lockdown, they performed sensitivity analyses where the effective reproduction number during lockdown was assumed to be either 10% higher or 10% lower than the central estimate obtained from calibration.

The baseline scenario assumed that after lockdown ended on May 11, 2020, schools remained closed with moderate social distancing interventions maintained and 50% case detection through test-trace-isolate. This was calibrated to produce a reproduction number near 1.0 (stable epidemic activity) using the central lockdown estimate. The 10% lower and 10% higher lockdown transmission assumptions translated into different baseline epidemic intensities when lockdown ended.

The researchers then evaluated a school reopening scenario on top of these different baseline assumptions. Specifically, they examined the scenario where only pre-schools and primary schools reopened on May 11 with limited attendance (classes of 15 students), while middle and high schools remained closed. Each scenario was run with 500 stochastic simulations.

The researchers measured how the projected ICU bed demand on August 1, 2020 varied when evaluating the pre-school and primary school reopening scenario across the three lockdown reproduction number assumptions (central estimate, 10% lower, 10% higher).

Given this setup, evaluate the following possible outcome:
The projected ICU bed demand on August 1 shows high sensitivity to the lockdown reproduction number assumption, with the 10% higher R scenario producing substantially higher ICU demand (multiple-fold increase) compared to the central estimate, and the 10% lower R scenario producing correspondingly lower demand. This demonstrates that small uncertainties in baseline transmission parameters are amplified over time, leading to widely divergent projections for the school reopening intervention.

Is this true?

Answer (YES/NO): NO